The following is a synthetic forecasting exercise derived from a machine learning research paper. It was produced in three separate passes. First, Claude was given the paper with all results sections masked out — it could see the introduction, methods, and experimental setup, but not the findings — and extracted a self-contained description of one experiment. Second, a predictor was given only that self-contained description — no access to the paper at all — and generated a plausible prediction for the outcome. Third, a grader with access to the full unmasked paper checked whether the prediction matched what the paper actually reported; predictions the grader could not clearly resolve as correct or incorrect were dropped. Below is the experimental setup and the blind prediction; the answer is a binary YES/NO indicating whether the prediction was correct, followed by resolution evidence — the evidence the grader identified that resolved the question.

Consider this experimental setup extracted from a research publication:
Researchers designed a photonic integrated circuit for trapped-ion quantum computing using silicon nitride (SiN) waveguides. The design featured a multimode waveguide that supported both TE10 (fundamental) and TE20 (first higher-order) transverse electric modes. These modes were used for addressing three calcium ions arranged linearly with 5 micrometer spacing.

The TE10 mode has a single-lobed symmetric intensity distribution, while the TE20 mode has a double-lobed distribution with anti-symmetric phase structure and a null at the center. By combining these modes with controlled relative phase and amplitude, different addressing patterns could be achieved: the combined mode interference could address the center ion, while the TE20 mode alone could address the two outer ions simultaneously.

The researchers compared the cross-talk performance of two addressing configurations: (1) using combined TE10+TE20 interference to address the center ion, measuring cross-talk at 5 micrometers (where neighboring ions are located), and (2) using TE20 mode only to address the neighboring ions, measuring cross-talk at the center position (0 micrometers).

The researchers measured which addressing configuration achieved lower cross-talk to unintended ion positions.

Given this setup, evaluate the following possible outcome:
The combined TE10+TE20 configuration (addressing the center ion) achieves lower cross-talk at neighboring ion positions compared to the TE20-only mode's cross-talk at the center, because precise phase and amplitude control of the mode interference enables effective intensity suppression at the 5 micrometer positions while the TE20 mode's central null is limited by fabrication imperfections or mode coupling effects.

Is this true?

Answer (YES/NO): NO